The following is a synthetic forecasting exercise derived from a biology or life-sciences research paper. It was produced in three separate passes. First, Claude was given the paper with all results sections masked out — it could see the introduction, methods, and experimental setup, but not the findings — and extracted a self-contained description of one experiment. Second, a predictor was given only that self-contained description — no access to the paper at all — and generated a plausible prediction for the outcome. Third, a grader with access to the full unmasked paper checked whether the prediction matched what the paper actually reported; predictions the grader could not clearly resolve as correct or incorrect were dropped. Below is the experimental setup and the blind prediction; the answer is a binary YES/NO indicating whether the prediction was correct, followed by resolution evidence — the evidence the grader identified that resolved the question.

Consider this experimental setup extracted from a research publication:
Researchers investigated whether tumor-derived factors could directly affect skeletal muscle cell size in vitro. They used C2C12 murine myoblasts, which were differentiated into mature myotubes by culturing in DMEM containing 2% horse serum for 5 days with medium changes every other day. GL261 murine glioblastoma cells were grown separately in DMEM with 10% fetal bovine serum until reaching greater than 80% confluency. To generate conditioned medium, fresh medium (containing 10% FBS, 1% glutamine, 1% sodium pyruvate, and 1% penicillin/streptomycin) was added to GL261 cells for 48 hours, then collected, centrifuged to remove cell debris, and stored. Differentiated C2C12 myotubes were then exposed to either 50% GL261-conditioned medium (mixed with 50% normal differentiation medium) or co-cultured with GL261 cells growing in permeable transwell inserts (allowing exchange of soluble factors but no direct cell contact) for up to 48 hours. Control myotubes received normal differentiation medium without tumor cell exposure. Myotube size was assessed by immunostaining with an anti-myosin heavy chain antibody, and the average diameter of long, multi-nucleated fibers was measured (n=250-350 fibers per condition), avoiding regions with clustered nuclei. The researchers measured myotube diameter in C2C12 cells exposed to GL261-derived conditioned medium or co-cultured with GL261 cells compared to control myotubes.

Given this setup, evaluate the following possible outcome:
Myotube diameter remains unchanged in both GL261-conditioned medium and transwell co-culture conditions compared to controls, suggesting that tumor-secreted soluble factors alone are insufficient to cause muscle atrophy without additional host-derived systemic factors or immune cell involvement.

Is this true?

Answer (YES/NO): NO